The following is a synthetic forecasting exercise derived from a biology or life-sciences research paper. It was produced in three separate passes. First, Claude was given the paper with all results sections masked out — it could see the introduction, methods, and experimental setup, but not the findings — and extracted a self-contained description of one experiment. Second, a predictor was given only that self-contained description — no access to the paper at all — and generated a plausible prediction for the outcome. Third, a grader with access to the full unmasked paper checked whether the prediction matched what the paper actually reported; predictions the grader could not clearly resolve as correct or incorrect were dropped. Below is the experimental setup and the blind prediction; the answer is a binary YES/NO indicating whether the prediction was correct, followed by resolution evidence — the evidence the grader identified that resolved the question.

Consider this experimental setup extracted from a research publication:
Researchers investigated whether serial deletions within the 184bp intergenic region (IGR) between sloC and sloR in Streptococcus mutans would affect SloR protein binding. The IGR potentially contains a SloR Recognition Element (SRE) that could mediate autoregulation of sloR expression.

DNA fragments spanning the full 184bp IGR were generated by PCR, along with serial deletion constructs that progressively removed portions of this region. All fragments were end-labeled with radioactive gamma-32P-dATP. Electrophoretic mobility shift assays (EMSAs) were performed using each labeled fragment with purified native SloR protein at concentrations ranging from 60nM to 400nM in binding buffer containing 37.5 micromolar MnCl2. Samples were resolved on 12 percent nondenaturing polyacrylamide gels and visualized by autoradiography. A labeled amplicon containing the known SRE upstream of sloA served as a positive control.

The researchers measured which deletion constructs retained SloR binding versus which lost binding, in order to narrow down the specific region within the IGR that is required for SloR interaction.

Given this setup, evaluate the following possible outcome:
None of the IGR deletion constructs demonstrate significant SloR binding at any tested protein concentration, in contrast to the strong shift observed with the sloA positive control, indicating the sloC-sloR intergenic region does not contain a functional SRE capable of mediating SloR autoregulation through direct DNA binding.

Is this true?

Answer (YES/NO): NO